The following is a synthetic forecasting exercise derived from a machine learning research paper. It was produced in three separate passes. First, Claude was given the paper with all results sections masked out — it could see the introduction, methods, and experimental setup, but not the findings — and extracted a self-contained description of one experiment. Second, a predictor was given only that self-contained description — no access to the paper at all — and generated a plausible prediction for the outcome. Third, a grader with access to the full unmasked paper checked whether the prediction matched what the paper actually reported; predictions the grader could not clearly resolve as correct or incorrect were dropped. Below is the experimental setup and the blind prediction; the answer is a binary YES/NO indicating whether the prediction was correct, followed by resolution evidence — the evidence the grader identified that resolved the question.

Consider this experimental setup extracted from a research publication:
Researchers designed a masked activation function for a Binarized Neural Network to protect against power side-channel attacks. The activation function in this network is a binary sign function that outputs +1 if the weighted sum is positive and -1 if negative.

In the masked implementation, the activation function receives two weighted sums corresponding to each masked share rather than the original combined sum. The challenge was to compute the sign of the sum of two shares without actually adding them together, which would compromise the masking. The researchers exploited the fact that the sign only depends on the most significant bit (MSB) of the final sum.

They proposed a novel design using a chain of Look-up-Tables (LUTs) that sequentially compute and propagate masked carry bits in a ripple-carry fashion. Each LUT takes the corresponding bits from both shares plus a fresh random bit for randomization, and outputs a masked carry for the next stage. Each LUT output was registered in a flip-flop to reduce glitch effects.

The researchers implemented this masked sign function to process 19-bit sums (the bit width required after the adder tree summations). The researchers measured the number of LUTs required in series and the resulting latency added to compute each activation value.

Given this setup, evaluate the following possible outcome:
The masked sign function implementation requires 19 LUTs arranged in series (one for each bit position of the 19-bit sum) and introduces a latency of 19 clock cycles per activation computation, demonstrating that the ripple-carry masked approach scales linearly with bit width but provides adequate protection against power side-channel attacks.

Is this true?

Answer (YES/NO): YES